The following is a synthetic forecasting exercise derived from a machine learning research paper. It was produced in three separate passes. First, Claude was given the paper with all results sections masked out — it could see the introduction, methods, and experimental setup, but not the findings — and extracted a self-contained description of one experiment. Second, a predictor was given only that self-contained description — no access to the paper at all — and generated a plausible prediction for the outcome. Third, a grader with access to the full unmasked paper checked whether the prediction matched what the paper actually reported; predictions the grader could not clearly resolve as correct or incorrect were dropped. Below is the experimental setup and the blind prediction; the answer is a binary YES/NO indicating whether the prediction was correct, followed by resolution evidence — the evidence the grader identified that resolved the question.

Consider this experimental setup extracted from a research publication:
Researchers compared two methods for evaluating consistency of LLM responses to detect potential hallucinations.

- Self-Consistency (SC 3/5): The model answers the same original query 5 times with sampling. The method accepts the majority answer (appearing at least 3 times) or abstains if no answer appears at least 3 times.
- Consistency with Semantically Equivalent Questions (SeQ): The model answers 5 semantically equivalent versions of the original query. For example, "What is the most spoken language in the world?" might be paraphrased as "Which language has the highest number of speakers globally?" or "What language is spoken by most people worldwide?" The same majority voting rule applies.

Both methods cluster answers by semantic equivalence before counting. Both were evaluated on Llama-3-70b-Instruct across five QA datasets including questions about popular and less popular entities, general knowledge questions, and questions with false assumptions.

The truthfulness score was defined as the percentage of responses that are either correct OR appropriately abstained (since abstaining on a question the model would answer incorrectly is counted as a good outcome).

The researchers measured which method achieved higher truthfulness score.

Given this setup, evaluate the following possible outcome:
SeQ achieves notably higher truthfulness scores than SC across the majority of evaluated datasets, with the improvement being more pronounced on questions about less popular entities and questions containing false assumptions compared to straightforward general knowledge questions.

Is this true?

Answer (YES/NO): NO